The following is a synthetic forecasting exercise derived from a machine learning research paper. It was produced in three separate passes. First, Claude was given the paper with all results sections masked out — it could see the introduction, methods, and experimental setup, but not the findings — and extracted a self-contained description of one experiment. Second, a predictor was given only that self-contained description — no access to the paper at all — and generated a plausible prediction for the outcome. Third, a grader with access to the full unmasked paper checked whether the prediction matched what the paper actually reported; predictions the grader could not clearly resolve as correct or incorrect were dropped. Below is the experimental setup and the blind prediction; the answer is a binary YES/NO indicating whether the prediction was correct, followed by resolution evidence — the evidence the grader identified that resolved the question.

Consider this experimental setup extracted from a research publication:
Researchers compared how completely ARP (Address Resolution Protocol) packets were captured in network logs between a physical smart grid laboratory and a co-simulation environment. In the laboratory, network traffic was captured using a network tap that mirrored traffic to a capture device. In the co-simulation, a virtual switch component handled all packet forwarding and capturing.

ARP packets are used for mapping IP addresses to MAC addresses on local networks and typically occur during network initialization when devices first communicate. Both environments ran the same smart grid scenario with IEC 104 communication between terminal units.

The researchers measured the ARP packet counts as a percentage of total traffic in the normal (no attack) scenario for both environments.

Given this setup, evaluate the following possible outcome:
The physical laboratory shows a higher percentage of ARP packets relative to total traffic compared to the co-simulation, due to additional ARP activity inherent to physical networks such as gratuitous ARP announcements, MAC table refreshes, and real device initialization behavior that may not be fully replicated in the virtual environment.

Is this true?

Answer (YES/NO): NO